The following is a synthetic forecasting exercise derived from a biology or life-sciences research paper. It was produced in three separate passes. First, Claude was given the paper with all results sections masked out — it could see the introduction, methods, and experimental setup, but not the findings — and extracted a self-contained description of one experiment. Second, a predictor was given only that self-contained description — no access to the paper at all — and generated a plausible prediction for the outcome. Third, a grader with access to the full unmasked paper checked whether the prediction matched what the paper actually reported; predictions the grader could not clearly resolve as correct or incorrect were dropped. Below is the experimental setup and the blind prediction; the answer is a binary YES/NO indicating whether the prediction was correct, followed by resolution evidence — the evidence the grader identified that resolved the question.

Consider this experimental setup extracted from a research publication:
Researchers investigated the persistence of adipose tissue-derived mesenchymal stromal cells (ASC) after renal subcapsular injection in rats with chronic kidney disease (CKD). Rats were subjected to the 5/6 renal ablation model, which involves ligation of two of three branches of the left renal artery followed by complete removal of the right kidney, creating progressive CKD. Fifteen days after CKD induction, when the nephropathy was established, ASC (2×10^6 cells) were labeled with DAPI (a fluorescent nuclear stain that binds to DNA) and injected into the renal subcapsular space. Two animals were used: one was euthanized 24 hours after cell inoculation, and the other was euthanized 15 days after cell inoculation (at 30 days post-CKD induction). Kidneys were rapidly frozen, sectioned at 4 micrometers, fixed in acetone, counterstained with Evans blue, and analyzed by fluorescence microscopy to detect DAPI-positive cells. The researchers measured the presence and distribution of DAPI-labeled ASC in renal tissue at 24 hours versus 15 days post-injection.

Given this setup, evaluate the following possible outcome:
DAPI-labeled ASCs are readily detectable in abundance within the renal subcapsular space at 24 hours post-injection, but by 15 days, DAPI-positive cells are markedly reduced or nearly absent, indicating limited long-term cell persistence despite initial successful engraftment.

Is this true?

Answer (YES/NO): NO